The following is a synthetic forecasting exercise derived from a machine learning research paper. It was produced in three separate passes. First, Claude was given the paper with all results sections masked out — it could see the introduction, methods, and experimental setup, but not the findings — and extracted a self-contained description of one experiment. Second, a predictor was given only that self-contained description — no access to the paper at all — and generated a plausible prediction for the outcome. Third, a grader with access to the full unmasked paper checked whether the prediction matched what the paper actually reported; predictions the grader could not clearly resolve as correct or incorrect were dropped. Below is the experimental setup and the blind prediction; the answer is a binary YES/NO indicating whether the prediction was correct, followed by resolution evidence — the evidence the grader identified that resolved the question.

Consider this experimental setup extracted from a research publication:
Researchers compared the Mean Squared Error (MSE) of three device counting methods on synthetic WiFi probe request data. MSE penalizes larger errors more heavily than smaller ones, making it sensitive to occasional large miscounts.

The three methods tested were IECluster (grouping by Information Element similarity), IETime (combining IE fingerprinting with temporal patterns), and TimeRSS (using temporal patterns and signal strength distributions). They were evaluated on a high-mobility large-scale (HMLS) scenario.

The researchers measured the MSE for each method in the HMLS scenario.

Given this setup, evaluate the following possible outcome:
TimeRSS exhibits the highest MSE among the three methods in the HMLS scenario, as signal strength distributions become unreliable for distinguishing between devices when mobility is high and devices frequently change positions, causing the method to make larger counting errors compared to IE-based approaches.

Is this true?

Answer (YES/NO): NO